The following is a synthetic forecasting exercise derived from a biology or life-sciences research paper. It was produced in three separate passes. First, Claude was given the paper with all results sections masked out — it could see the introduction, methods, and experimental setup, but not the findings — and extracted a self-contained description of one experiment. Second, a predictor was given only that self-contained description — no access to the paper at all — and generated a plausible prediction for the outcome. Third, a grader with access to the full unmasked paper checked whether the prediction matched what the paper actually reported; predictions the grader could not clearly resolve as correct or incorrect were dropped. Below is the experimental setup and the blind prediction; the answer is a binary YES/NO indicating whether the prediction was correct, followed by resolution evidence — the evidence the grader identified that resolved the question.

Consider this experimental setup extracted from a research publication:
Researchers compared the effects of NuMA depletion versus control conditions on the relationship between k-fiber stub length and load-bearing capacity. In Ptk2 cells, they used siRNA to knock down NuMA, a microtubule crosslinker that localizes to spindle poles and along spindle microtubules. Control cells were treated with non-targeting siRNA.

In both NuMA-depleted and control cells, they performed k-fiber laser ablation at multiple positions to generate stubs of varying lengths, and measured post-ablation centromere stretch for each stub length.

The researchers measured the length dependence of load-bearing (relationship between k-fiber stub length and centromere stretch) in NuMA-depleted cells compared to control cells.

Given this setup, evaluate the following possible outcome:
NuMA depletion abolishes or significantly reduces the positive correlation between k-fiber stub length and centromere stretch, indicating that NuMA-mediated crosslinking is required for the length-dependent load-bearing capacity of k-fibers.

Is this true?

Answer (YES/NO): YES